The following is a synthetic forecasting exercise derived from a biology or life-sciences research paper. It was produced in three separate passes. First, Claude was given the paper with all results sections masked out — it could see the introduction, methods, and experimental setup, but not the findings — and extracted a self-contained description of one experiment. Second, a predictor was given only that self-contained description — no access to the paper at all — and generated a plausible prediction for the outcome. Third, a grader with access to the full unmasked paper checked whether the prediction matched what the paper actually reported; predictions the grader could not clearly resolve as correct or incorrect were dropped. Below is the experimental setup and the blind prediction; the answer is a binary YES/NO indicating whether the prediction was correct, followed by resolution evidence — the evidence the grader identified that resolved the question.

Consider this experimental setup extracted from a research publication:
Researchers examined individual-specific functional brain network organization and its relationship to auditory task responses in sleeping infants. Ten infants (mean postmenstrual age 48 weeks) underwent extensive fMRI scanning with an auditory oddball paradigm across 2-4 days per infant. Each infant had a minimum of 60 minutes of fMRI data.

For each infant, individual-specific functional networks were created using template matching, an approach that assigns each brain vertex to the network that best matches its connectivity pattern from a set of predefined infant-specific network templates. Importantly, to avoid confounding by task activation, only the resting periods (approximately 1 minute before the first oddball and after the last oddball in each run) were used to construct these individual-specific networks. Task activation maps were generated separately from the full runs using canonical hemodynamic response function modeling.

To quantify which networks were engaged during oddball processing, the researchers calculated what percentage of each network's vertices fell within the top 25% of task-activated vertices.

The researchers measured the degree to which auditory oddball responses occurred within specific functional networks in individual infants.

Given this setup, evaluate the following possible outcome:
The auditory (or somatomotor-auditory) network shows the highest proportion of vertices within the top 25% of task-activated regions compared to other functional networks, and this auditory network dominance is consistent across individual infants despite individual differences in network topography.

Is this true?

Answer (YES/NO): YES